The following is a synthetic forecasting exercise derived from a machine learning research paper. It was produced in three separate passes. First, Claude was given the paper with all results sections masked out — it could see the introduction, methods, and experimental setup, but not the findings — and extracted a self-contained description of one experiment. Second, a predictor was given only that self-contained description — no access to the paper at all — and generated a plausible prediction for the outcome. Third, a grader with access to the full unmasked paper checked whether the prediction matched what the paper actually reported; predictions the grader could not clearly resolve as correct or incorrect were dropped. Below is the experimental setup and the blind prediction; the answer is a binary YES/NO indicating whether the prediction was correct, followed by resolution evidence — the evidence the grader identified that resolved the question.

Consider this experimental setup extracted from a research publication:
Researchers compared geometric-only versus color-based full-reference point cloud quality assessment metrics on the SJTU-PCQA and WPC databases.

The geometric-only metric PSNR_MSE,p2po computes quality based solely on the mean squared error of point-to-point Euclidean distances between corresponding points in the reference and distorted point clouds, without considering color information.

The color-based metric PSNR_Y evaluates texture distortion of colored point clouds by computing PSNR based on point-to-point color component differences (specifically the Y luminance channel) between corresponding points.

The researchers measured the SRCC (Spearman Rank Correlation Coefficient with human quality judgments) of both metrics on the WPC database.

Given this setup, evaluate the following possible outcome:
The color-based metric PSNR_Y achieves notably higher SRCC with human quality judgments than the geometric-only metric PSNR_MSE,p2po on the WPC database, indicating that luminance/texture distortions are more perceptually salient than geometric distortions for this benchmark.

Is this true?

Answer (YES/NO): YES